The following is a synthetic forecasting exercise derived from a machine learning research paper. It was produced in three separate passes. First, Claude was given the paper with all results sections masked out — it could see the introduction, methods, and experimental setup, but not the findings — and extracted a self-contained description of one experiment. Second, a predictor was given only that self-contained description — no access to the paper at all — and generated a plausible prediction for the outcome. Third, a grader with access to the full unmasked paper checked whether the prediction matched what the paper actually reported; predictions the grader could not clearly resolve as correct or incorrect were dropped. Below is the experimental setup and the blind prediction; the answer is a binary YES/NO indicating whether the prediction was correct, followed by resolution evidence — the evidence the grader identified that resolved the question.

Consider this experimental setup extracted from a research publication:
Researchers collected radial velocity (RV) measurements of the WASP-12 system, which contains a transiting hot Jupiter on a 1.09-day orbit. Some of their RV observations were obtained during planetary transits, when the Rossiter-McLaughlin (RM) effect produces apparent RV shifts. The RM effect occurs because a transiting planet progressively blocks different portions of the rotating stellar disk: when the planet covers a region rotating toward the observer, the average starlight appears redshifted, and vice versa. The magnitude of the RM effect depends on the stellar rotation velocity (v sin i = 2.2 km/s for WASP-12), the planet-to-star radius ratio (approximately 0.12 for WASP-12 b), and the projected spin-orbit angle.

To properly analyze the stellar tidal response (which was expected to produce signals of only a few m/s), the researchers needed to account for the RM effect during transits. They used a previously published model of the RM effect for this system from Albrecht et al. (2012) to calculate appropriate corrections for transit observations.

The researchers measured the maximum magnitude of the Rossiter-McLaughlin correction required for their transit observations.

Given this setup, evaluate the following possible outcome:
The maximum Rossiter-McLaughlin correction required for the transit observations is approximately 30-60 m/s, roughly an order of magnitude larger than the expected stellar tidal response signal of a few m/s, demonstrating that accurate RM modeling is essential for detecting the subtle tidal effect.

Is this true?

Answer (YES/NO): NO